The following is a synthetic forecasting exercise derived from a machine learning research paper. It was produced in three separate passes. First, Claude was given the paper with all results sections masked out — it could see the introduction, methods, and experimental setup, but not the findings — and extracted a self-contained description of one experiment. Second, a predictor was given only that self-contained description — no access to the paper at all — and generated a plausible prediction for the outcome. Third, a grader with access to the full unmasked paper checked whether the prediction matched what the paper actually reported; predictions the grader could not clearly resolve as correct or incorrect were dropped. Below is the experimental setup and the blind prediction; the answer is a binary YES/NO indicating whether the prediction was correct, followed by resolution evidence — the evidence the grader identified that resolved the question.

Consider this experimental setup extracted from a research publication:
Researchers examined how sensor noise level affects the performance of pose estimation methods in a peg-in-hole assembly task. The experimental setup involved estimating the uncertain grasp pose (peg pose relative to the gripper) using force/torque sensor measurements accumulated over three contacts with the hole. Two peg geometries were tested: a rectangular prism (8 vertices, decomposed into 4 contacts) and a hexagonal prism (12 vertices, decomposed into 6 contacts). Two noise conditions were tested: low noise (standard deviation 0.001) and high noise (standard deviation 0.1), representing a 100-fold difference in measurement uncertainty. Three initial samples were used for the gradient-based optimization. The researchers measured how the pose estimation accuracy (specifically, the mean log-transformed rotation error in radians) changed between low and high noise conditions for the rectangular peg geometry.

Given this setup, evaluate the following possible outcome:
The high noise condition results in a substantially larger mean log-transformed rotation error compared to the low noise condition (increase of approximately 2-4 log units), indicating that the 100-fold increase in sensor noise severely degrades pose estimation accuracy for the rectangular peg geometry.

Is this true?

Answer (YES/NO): NO